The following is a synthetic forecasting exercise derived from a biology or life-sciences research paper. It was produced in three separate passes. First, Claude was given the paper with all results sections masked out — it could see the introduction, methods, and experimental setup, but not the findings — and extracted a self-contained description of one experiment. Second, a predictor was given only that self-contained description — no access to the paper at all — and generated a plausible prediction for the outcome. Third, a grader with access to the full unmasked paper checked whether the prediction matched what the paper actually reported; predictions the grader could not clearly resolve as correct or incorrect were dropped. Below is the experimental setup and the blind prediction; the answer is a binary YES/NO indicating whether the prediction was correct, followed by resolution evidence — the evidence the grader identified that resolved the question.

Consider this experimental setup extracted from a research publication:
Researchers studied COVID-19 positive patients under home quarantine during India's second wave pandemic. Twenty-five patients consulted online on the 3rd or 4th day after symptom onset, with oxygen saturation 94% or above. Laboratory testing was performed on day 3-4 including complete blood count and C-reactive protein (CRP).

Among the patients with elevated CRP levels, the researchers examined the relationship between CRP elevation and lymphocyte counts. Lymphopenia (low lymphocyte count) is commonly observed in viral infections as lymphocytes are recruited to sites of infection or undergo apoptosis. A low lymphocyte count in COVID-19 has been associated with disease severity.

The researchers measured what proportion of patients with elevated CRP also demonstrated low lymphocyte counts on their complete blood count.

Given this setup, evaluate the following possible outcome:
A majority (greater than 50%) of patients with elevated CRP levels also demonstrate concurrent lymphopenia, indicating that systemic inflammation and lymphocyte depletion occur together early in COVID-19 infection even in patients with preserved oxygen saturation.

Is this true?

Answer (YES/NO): YES